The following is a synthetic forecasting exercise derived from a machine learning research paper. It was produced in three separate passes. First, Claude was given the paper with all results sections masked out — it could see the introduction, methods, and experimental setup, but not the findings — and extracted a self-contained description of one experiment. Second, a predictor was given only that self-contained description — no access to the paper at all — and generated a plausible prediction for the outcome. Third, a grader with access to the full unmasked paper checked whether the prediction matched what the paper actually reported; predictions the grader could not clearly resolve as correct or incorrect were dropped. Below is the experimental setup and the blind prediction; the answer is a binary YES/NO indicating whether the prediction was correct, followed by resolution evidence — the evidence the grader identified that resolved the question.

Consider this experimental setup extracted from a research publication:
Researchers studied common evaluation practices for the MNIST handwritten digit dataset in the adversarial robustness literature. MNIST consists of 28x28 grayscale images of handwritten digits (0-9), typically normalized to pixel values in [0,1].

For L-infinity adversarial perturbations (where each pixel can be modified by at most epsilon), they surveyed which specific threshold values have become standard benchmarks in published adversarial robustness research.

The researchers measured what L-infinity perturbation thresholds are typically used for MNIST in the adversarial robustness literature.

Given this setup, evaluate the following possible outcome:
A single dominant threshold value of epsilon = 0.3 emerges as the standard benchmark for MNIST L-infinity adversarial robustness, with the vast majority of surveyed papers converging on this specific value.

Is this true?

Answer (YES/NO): NO